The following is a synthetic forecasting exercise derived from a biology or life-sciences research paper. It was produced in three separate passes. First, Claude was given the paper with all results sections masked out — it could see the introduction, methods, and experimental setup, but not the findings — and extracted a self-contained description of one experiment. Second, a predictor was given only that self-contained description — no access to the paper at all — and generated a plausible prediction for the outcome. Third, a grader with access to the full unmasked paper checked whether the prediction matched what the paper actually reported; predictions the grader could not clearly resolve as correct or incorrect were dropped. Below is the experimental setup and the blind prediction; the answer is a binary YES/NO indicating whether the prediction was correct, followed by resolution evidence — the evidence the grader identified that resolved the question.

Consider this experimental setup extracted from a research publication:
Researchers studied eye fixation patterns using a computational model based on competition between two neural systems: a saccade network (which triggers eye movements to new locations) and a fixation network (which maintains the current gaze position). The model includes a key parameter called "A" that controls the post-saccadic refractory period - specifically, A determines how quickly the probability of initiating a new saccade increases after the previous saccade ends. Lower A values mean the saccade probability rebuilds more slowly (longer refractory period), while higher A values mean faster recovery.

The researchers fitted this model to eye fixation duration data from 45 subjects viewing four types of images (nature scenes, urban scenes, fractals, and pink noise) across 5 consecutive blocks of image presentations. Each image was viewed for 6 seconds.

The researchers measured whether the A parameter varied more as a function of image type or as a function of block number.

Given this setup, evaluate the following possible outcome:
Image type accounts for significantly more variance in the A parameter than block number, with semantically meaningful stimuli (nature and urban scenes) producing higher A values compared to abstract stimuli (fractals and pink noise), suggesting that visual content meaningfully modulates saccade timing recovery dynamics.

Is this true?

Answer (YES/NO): NO